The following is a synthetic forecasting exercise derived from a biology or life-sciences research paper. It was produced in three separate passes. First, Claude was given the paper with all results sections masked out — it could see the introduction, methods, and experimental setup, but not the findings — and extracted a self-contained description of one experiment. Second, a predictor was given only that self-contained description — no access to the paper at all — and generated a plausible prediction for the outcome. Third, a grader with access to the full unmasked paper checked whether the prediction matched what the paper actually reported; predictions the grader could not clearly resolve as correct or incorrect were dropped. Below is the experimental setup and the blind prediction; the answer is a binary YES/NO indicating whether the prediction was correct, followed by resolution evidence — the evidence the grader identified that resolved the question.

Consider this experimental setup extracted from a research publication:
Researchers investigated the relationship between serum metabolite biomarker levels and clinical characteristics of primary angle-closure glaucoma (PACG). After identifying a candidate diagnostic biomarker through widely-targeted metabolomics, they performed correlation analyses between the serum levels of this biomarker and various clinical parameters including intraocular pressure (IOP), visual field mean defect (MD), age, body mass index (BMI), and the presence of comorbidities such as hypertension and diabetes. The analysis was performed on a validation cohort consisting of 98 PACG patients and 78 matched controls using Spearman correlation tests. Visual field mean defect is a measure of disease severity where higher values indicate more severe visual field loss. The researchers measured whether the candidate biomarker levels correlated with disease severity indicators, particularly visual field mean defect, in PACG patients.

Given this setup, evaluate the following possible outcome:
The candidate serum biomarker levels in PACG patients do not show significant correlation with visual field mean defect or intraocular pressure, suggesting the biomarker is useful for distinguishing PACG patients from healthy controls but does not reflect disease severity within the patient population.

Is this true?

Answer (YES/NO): NO